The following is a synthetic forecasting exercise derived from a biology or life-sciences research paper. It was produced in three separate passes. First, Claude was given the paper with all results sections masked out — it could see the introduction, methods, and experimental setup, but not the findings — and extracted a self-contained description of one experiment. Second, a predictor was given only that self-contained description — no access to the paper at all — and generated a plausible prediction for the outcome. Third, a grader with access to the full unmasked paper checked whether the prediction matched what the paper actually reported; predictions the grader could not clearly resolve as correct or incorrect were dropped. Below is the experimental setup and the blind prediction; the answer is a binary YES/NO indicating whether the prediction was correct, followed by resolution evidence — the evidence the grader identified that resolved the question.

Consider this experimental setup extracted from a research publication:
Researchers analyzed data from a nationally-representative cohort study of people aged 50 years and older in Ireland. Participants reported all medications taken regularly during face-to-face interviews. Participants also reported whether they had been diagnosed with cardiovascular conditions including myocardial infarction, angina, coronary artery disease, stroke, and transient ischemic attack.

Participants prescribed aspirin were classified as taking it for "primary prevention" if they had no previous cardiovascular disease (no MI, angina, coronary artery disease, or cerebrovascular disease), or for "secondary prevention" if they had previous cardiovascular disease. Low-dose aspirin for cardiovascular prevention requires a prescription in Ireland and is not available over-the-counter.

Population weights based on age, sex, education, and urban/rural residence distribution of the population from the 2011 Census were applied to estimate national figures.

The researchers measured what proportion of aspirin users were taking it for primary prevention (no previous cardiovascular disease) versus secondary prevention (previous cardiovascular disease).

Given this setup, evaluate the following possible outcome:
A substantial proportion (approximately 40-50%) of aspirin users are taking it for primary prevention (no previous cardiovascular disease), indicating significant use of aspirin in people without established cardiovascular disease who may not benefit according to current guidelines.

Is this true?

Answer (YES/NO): NO